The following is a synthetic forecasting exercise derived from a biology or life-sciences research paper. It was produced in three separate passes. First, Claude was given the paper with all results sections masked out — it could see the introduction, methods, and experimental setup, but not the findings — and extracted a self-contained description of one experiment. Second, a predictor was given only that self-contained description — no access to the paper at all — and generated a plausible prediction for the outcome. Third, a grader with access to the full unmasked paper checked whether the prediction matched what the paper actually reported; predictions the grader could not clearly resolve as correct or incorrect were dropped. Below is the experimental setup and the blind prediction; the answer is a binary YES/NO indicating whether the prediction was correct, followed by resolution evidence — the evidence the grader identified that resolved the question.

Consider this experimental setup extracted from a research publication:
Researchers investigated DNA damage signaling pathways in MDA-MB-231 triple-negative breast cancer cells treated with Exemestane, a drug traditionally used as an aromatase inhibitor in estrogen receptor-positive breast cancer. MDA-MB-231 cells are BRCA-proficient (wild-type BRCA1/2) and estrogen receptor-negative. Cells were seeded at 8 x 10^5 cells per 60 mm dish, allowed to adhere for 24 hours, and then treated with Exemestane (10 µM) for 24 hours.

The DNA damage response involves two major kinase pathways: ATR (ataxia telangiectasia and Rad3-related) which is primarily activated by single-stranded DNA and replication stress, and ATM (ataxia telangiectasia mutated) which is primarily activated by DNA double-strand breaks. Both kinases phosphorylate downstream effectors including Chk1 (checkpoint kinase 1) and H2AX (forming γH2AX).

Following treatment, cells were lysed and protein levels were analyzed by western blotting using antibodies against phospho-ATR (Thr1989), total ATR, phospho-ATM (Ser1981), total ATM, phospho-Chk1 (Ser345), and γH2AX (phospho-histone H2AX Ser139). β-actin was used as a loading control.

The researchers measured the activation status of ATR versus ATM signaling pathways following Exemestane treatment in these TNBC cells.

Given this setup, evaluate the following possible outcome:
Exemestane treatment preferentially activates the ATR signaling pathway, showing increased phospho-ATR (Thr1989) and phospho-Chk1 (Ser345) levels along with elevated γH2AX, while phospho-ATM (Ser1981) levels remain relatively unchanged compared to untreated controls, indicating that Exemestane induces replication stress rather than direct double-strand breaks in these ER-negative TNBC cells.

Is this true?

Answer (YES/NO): NO